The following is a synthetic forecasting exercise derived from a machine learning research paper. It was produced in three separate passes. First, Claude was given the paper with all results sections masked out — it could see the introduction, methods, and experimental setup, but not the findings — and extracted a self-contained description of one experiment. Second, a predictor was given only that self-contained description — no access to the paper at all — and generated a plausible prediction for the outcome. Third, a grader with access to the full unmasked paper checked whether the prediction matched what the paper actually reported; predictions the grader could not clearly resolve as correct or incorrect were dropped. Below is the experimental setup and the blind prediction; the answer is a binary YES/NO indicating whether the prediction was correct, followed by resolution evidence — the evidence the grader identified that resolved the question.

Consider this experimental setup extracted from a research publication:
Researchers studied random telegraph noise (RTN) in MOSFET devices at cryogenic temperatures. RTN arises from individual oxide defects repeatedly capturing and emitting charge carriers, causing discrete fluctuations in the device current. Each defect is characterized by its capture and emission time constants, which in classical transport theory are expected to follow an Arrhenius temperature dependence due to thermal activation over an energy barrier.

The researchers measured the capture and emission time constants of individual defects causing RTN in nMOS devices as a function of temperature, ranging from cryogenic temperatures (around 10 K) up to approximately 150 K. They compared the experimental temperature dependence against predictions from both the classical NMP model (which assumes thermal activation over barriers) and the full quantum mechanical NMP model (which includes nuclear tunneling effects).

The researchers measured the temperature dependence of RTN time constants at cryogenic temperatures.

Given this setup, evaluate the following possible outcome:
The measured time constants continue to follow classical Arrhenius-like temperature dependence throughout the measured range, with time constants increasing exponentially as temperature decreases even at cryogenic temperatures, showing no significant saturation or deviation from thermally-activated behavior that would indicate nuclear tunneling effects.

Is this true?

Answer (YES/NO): NO